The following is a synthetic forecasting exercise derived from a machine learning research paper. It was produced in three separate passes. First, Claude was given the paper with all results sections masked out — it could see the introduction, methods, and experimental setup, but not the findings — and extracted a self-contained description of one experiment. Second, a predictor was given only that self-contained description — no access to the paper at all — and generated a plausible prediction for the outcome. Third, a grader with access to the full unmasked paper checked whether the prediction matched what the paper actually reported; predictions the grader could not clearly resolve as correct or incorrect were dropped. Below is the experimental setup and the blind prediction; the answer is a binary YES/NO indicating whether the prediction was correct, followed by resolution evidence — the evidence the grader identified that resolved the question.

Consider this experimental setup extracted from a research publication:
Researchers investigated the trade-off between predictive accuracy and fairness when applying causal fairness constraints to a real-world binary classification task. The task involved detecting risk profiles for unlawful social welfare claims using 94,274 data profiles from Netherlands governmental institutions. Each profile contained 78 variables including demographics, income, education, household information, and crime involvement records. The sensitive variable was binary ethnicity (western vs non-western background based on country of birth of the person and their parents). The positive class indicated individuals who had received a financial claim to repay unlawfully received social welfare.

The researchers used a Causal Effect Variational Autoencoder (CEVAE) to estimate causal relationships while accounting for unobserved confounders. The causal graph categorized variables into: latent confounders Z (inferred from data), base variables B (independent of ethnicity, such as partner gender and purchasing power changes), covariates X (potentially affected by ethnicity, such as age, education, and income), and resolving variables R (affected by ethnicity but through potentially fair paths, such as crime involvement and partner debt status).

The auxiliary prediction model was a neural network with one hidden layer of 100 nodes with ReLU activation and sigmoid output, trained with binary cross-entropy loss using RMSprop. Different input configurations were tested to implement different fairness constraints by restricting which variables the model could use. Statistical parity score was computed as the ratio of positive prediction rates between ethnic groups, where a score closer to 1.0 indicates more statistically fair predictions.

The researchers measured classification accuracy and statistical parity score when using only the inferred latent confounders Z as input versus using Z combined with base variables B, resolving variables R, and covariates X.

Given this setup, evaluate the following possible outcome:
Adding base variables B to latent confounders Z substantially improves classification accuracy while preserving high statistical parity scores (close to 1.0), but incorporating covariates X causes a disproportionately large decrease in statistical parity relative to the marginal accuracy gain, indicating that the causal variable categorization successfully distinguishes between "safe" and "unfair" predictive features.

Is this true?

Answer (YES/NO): YES